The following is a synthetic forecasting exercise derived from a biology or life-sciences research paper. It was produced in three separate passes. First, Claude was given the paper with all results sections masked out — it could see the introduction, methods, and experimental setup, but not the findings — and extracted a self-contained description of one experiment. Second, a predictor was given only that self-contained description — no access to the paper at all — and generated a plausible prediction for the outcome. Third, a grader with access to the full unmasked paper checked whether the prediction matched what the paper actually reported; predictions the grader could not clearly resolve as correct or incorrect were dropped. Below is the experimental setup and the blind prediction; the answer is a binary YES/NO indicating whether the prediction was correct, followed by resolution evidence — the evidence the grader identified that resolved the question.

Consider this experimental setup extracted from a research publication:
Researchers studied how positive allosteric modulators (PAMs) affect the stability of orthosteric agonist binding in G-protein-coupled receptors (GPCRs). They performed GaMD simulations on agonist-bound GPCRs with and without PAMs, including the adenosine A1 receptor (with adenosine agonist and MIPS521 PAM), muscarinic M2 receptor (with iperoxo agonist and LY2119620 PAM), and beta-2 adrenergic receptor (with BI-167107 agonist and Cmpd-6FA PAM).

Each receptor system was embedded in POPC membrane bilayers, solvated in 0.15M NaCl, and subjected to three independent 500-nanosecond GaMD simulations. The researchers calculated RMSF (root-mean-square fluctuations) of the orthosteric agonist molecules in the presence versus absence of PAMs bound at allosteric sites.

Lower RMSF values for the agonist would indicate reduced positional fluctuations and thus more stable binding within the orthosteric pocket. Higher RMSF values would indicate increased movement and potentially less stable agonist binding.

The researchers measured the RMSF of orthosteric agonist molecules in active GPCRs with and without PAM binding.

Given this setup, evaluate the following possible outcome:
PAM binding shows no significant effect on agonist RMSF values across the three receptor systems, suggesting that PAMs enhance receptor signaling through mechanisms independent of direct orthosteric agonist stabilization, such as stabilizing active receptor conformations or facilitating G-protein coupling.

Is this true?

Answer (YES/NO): NO